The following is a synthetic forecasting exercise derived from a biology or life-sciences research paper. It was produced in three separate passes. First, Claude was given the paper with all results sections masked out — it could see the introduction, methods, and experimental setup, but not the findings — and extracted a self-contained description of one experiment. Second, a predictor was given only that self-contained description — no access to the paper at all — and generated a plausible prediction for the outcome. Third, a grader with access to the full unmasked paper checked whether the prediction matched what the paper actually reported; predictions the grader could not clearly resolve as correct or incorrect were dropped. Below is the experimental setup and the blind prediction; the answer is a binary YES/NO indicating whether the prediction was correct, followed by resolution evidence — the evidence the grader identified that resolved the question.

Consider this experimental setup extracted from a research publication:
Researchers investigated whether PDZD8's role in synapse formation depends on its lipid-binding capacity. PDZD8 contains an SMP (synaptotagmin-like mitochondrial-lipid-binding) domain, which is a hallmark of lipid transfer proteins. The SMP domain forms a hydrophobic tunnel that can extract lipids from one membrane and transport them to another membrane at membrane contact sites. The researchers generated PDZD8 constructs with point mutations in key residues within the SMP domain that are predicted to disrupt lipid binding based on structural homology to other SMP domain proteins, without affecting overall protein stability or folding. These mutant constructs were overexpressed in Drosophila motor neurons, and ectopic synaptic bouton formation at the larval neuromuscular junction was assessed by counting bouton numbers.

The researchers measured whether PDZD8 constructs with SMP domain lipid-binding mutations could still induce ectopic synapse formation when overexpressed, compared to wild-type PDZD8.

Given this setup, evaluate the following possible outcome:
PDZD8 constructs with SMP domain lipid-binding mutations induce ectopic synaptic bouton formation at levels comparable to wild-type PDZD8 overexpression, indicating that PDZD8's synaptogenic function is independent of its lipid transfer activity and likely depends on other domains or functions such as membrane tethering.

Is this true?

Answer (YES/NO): NO